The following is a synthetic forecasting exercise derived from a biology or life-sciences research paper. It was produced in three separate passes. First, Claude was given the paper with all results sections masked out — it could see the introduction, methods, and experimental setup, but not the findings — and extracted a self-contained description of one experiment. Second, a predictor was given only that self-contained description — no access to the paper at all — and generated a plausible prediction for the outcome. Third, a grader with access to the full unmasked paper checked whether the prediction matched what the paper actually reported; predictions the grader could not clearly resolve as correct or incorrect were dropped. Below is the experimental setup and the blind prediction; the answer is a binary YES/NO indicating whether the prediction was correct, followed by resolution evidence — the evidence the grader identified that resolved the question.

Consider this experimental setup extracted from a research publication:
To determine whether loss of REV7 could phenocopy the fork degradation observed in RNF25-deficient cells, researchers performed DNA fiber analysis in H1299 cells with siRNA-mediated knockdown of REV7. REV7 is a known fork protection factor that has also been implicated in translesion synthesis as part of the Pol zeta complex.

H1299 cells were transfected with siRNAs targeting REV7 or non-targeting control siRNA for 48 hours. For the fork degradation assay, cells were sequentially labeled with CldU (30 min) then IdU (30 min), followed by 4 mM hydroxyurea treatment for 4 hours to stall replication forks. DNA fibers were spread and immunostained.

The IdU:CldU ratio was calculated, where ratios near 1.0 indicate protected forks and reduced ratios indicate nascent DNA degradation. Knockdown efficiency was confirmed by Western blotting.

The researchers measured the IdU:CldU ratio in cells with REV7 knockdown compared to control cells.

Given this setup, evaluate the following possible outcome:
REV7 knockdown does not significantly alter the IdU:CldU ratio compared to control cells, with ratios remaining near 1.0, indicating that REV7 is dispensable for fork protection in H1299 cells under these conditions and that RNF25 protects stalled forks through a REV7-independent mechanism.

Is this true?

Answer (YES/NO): NO